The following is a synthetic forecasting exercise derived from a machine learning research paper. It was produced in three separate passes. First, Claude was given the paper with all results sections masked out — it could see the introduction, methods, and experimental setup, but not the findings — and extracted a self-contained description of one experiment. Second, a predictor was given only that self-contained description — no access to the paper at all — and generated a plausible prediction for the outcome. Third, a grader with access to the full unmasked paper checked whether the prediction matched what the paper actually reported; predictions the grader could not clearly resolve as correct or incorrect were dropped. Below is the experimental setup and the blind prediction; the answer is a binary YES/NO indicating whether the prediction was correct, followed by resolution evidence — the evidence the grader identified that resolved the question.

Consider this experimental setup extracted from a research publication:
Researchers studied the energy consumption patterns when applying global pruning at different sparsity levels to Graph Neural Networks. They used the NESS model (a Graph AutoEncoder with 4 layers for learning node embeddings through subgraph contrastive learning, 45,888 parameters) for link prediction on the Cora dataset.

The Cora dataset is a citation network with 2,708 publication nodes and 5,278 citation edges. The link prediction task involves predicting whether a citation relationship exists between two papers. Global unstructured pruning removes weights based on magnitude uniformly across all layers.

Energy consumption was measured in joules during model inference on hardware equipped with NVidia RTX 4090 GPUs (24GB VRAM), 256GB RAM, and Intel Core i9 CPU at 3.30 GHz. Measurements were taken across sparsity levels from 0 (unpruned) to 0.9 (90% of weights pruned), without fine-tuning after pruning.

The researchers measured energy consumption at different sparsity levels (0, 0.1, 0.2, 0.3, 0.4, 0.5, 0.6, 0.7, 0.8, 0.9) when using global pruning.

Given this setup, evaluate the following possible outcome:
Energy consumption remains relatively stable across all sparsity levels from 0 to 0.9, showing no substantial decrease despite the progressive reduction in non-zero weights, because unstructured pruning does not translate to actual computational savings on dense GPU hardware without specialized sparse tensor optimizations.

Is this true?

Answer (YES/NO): NO